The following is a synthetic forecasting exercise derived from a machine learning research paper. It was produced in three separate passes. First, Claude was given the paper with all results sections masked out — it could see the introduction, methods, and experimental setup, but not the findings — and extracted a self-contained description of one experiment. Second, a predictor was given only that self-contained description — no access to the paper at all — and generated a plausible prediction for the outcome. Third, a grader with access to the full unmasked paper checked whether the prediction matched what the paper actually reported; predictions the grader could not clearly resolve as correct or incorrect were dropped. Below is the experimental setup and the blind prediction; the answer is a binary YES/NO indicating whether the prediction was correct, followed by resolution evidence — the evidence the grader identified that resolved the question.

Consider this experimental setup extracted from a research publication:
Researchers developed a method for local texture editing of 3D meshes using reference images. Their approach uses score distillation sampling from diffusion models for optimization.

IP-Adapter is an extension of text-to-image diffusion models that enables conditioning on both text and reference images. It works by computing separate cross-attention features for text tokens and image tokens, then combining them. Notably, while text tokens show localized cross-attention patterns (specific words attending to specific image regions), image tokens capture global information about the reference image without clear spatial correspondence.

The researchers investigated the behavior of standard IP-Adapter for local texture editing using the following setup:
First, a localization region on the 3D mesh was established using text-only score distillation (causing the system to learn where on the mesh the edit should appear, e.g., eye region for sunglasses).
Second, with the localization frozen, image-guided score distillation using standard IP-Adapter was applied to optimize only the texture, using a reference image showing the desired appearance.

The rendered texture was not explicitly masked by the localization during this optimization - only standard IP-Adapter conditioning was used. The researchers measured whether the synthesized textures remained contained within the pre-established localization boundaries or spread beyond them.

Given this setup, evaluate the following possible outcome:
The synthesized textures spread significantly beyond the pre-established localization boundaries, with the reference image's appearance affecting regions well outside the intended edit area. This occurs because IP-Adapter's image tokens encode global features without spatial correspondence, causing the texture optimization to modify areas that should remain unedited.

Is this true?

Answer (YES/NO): YES